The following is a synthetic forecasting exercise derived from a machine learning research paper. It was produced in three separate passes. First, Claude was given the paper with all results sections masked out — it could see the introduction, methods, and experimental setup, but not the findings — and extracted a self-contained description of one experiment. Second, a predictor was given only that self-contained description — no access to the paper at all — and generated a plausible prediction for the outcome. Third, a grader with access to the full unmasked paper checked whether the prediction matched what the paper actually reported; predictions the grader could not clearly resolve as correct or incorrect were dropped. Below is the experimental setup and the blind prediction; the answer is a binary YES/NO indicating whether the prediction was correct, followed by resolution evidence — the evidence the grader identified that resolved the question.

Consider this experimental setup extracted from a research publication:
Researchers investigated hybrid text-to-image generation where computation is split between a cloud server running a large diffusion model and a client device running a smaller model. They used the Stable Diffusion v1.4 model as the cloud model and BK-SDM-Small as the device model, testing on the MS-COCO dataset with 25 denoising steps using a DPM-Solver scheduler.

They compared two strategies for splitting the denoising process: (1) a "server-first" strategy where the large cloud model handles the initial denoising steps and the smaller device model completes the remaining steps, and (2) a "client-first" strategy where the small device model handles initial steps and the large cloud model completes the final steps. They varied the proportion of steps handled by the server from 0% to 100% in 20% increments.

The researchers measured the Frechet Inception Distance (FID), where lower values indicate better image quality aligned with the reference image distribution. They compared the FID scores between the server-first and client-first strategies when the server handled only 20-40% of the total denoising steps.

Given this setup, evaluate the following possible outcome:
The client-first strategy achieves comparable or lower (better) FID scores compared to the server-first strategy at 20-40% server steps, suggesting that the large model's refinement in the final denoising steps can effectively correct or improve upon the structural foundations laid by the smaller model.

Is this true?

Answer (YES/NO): NO